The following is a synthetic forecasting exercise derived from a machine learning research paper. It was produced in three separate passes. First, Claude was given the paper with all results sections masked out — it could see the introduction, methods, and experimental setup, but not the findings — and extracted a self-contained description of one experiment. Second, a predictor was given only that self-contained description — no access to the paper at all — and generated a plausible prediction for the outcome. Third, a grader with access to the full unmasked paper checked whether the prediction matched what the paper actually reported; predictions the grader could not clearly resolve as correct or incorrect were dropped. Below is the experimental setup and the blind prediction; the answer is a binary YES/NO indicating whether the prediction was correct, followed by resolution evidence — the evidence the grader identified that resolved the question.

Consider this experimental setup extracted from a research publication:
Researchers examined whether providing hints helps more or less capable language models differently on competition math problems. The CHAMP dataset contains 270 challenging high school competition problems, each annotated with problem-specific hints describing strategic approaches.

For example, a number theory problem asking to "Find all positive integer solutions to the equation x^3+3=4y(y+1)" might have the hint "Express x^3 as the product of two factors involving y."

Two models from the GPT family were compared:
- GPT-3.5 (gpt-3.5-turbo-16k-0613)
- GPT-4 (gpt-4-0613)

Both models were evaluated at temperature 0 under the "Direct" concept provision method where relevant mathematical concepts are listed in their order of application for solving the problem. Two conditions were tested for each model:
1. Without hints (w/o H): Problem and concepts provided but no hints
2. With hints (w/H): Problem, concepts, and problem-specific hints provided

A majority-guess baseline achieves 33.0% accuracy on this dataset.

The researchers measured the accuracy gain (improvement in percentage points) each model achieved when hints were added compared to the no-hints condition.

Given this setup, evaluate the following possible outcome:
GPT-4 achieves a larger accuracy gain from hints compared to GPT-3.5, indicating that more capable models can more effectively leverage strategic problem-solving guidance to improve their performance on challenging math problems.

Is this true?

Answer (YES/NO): YES